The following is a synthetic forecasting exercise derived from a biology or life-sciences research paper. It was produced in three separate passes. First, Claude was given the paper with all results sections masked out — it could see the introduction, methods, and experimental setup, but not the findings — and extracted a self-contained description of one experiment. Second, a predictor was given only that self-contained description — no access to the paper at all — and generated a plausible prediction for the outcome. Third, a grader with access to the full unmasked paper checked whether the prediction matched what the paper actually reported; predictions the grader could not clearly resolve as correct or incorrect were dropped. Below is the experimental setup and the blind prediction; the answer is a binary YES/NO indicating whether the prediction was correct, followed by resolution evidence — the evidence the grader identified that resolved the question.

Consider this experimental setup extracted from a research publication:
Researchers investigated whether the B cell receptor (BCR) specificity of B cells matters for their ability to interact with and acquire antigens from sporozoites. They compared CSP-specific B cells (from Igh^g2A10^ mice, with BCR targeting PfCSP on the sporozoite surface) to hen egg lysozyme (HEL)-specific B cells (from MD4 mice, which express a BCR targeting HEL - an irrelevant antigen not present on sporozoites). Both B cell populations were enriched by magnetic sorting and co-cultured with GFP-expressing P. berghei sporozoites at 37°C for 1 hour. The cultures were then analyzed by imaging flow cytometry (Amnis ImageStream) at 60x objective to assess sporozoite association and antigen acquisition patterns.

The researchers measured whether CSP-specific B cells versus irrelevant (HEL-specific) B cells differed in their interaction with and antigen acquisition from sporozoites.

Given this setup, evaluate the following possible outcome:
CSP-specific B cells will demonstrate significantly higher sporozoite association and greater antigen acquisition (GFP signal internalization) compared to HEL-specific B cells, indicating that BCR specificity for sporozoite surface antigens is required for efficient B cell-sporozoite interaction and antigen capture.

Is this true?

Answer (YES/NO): NO